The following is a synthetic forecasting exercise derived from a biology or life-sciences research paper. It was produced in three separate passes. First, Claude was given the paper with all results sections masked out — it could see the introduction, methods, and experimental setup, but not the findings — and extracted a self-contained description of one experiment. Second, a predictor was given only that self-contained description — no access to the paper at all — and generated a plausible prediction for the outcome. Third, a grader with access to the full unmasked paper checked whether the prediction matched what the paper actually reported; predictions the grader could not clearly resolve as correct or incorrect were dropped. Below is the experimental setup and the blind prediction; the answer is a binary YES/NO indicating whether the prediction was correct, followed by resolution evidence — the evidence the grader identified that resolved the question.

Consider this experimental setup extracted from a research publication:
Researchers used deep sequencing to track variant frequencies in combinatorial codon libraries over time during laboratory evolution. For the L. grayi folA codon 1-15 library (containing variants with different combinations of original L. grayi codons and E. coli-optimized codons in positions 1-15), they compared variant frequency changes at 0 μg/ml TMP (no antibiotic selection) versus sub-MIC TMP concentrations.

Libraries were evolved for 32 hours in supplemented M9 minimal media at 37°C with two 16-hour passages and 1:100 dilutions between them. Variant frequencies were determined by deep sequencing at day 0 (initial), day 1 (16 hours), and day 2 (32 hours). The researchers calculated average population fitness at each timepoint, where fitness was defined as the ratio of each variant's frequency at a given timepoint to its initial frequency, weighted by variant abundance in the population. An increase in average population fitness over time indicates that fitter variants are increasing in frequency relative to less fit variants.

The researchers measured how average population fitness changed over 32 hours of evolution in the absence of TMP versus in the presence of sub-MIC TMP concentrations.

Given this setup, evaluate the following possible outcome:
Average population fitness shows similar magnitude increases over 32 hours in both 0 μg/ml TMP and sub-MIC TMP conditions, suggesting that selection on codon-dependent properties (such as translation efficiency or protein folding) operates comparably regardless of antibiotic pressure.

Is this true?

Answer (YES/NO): NO